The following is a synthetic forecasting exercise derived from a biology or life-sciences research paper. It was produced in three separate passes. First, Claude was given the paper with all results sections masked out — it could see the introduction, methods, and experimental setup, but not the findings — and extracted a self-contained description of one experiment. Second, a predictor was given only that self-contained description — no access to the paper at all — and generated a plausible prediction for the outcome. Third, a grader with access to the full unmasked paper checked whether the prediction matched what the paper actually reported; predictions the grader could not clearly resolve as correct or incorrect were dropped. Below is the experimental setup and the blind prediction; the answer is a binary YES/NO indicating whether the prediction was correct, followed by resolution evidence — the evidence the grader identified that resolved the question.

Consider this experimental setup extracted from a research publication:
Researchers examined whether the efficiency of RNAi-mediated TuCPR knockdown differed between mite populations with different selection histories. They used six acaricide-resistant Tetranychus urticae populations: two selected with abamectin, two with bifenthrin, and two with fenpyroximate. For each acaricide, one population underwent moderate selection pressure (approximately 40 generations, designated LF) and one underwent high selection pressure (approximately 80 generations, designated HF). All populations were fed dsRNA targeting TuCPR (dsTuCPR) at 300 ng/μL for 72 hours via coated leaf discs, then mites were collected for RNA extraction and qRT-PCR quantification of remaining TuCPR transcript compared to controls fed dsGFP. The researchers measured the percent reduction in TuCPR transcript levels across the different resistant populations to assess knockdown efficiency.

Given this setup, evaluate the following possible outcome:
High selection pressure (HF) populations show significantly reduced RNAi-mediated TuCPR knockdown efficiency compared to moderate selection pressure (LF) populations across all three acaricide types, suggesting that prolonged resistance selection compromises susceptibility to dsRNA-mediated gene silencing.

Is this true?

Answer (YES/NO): NO